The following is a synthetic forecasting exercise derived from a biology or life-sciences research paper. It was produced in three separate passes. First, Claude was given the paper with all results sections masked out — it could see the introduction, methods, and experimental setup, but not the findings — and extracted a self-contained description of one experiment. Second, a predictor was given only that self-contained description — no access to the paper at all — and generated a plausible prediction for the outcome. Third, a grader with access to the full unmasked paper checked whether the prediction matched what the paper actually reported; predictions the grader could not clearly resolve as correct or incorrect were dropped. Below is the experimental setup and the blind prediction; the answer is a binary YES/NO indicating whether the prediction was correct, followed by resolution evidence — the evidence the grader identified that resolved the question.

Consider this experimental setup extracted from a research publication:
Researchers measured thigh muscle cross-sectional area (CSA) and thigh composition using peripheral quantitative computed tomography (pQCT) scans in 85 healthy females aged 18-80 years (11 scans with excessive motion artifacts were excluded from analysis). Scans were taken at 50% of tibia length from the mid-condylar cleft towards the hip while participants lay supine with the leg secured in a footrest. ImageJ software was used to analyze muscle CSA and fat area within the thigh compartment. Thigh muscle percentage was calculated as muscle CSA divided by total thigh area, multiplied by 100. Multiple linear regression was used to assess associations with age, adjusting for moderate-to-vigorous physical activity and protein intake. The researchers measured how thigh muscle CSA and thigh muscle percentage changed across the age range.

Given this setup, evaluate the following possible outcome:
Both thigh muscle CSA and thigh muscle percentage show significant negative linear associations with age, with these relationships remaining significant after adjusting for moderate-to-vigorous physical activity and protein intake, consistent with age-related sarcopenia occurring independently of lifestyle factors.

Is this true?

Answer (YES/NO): YES